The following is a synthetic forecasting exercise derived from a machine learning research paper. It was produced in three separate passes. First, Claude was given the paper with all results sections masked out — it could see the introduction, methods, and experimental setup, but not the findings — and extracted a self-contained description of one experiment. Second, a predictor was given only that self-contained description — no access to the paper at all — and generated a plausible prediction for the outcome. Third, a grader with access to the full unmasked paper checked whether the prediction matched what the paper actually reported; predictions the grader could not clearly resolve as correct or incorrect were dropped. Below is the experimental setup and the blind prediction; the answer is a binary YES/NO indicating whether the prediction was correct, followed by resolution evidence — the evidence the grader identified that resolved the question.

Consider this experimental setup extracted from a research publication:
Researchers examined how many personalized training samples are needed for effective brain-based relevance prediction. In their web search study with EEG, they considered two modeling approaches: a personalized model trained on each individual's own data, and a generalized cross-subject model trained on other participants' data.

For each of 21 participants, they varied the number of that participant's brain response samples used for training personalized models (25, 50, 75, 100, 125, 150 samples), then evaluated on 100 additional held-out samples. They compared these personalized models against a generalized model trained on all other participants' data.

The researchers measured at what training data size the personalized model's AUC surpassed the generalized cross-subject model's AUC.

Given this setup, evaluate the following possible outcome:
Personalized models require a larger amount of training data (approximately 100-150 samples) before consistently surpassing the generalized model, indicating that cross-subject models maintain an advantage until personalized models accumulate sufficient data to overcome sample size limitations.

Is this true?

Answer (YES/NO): YES